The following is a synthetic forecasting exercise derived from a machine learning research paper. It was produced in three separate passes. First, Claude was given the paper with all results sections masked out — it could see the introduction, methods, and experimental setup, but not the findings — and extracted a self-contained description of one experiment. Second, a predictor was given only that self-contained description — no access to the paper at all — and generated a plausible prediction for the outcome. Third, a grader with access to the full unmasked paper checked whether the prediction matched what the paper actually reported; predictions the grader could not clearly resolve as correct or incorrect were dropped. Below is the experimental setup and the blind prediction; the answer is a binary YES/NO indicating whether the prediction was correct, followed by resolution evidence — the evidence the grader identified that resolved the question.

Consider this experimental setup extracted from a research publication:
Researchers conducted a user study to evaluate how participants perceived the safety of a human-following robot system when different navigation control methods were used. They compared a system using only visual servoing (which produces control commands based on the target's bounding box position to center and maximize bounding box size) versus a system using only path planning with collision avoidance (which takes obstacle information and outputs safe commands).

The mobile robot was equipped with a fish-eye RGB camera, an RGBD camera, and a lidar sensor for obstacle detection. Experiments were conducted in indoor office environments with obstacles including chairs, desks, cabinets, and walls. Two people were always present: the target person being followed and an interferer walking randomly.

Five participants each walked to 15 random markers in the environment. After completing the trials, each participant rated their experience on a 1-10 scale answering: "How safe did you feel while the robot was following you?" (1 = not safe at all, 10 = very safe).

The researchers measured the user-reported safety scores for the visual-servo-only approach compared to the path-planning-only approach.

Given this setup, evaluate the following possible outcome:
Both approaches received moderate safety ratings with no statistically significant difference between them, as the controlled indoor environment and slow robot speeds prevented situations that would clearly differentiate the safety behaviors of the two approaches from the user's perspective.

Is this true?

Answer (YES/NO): NO